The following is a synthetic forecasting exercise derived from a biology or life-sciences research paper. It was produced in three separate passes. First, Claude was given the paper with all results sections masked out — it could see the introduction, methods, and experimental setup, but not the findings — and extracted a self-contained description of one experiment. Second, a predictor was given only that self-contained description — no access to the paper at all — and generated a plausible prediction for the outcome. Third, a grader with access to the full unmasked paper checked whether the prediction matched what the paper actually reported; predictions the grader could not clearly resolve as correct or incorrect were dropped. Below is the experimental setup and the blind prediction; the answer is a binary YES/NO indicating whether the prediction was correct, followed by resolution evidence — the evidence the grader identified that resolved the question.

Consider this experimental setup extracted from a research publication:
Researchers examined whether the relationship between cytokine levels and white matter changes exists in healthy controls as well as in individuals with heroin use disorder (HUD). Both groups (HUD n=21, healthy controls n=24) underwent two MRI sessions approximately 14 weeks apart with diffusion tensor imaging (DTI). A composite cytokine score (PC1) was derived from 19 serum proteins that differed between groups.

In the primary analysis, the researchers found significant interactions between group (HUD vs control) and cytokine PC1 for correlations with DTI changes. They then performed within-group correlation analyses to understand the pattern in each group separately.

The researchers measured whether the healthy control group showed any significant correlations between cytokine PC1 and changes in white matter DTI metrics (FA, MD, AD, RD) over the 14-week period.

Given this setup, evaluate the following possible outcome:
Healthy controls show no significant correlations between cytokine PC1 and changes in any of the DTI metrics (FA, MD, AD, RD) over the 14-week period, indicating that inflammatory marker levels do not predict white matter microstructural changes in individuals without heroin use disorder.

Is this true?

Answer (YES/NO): YES